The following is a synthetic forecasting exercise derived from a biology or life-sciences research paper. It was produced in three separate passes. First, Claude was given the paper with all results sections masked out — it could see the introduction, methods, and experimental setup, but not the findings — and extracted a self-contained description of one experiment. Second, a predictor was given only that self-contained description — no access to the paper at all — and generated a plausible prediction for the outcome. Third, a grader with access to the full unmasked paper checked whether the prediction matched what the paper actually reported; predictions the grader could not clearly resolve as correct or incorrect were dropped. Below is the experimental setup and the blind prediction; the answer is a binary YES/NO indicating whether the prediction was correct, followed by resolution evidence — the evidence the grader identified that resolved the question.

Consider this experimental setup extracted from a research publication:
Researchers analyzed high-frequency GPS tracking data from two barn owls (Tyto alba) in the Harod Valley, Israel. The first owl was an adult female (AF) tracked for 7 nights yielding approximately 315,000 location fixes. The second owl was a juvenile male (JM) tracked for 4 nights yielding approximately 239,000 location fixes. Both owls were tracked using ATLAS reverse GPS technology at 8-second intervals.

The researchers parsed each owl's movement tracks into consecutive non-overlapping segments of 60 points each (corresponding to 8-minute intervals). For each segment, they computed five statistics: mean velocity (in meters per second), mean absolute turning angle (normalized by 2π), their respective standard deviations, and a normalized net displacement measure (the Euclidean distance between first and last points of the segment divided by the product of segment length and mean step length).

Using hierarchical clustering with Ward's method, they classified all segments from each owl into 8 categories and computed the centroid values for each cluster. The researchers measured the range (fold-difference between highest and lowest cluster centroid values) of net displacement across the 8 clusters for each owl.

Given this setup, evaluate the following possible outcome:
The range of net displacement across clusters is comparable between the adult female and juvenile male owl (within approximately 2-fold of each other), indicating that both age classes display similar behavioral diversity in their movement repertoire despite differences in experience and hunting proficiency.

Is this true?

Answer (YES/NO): YES